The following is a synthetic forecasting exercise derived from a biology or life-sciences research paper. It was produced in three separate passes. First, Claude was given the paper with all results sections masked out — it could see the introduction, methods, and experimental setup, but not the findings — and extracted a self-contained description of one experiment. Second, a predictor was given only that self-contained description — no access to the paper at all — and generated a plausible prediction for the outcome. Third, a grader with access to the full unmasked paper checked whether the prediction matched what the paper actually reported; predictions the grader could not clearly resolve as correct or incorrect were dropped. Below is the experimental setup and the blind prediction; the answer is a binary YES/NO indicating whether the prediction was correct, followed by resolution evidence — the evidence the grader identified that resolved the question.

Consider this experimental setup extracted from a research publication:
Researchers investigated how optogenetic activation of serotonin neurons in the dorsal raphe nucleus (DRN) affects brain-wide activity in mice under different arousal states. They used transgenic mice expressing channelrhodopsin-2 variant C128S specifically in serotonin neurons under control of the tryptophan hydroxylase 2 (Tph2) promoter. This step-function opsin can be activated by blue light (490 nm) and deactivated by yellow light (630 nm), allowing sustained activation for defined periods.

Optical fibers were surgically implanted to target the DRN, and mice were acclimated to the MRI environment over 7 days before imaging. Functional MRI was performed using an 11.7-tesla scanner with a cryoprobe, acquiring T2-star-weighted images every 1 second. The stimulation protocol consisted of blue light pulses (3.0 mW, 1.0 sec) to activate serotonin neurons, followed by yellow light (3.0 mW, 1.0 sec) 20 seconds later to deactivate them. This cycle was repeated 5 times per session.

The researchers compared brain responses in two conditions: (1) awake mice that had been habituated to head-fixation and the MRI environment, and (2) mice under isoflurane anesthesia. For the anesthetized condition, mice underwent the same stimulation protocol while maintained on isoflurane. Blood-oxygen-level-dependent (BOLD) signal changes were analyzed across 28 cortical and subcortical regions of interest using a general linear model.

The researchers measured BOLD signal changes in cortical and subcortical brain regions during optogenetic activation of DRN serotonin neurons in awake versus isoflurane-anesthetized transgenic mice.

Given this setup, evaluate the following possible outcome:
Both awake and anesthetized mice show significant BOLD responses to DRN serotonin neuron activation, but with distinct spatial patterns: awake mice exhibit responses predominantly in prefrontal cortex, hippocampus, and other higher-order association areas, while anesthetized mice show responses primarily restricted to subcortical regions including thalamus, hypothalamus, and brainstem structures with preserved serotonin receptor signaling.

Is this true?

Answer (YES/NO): NO